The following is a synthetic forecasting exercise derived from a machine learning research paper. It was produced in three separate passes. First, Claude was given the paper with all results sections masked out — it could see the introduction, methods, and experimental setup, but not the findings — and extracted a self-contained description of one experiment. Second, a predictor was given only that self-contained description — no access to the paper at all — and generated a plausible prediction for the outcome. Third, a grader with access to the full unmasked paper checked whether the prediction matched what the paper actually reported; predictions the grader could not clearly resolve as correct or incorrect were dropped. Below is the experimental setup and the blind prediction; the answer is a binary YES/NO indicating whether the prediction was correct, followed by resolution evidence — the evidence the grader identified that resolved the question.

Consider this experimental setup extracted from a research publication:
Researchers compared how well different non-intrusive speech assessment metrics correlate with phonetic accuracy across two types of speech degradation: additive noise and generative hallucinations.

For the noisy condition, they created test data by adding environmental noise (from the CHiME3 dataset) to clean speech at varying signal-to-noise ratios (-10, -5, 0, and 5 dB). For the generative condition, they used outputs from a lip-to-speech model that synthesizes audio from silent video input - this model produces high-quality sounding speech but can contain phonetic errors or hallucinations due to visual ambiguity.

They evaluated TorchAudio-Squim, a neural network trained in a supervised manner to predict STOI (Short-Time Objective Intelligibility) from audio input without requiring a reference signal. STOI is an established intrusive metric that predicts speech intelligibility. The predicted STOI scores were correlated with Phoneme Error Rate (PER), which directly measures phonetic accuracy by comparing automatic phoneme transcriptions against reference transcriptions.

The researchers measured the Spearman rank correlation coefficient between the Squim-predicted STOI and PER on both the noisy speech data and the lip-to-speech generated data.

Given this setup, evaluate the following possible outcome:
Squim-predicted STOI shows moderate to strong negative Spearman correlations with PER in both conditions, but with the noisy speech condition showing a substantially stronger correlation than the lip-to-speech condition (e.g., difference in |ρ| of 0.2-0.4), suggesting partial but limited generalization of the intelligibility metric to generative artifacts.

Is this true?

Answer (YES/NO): NO